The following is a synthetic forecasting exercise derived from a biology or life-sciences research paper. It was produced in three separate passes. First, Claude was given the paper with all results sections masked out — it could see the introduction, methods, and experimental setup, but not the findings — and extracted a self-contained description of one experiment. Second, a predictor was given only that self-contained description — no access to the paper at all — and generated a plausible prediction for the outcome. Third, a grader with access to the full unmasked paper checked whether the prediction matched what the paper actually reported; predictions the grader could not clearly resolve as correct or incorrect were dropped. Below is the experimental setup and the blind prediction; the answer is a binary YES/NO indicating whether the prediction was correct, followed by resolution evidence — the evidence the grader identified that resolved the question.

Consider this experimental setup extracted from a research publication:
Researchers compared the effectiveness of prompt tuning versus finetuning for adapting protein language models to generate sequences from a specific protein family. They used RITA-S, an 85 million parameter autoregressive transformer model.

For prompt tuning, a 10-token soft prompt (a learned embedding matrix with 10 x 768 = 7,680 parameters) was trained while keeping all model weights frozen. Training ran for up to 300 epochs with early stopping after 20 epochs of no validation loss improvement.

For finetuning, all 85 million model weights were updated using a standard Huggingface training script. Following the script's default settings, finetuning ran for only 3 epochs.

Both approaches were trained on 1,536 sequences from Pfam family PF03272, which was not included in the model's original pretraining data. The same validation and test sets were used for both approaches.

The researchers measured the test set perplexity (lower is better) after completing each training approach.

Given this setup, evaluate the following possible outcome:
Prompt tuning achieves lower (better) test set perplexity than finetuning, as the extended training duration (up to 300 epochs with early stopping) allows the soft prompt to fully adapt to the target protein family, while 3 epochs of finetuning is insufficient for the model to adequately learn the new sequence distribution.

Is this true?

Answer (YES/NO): NO